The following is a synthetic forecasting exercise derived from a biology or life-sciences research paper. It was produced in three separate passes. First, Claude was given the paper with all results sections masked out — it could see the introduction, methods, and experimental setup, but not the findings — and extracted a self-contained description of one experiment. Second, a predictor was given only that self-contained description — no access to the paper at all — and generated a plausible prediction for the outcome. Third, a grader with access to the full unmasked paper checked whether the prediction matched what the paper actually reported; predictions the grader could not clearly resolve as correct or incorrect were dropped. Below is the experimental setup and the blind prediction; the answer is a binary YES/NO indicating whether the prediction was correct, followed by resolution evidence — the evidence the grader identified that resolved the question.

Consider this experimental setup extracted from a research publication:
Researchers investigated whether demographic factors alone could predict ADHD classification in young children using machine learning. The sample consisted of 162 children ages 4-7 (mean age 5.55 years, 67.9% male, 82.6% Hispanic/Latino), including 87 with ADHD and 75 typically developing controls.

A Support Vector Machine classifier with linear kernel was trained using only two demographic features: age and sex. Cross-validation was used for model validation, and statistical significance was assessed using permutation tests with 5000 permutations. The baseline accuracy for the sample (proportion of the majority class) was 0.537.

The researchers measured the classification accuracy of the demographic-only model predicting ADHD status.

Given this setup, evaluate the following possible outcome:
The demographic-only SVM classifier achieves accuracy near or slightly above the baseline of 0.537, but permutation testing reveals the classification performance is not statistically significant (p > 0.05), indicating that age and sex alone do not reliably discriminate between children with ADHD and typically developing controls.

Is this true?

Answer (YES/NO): NO